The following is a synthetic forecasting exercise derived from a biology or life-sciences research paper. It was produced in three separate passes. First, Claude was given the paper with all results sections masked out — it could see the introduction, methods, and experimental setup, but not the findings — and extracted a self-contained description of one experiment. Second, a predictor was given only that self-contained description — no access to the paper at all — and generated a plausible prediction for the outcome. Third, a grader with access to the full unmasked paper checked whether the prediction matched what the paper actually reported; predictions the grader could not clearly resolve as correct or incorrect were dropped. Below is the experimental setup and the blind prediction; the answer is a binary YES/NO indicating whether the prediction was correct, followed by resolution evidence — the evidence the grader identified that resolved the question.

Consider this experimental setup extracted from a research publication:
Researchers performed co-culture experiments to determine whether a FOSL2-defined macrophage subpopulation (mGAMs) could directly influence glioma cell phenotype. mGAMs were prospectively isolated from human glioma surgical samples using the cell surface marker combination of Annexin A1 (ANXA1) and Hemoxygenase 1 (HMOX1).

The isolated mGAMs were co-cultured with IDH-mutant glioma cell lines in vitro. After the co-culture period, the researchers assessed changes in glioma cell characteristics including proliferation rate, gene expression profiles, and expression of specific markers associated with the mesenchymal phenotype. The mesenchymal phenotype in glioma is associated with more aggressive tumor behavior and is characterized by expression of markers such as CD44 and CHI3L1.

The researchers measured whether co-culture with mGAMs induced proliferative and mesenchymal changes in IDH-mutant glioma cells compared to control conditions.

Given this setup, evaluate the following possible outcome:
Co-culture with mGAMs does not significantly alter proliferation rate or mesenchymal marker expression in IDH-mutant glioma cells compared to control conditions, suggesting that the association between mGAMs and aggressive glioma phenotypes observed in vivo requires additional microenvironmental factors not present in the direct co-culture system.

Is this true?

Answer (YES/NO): NO